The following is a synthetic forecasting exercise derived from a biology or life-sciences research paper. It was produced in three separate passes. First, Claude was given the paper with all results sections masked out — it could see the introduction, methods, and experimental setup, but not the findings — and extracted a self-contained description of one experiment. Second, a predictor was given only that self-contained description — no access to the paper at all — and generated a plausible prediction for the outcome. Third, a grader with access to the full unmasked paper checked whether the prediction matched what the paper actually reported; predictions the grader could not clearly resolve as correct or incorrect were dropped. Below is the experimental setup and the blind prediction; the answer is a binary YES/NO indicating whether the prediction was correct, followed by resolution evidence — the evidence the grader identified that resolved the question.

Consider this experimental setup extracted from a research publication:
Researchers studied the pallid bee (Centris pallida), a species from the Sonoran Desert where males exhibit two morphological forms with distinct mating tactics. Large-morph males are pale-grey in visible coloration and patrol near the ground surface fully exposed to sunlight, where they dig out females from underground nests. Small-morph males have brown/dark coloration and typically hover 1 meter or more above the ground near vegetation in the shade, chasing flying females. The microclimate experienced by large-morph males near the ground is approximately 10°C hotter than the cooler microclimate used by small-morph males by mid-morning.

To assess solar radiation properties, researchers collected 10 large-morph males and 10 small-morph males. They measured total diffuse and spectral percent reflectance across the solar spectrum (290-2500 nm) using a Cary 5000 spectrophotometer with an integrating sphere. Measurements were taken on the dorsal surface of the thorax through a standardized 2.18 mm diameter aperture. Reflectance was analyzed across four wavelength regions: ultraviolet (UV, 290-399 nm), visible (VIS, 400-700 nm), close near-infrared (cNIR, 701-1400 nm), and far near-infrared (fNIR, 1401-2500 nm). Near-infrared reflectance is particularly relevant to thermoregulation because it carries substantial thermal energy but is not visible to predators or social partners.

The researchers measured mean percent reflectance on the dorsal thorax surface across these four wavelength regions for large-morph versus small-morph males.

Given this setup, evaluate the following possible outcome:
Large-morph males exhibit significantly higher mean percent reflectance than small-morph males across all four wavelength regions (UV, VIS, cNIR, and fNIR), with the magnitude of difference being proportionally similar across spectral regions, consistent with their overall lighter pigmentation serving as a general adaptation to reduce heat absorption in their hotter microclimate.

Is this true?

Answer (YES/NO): YES